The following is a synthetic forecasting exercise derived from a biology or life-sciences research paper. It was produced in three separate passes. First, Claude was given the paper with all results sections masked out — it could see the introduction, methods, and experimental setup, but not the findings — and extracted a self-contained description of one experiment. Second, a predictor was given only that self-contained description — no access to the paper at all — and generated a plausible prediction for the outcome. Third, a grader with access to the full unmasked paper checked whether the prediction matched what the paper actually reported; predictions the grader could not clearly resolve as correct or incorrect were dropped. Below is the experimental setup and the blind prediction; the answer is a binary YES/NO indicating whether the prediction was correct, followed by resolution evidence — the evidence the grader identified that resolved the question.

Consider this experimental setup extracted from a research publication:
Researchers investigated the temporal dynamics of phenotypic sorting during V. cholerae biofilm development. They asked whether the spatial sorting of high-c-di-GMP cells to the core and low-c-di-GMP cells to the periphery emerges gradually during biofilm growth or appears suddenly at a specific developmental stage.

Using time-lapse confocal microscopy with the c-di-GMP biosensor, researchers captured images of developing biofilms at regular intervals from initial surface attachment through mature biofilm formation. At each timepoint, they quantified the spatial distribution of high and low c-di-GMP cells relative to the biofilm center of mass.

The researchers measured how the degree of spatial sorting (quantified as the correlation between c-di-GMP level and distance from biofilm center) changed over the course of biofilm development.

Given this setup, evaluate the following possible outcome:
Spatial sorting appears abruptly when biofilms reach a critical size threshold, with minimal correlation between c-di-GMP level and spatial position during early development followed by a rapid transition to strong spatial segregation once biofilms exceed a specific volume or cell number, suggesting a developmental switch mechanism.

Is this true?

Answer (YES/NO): NO